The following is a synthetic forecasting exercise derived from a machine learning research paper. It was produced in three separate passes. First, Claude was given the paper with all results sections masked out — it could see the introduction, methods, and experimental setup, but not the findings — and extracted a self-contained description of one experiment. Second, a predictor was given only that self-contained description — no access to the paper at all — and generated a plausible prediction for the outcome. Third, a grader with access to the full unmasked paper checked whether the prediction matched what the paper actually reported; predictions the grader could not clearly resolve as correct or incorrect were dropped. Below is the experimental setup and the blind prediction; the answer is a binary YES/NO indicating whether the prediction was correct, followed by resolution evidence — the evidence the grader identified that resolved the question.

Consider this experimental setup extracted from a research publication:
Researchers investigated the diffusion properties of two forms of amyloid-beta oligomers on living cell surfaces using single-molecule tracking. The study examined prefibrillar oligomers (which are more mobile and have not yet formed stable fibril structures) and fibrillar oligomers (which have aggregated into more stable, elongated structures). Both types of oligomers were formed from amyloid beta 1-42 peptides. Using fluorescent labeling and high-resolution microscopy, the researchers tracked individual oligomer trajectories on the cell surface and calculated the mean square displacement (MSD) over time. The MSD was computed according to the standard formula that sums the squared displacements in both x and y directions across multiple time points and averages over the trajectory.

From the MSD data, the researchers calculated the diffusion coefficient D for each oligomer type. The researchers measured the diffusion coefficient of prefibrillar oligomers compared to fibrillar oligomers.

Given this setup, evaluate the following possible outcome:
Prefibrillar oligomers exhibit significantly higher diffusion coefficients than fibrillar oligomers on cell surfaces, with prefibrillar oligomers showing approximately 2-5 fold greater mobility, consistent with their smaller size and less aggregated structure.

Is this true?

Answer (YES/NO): YES